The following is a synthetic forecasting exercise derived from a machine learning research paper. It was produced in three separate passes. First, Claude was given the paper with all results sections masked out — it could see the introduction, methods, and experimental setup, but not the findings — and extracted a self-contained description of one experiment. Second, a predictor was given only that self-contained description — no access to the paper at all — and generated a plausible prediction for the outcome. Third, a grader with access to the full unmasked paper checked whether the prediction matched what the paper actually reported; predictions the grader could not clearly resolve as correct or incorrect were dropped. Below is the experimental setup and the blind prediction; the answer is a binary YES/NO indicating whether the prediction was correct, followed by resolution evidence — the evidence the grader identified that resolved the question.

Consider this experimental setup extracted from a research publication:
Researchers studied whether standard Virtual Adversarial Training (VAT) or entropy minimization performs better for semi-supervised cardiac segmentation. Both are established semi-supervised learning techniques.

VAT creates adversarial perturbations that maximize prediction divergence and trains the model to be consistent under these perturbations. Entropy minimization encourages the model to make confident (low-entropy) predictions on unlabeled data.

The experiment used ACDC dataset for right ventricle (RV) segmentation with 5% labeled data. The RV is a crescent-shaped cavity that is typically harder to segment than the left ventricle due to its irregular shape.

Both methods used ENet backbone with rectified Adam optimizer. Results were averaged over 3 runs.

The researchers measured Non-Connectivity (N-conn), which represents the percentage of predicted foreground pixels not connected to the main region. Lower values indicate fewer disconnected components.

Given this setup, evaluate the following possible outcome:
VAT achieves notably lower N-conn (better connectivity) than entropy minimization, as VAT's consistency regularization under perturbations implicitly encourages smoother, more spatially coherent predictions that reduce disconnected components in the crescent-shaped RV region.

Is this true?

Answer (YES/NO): YES